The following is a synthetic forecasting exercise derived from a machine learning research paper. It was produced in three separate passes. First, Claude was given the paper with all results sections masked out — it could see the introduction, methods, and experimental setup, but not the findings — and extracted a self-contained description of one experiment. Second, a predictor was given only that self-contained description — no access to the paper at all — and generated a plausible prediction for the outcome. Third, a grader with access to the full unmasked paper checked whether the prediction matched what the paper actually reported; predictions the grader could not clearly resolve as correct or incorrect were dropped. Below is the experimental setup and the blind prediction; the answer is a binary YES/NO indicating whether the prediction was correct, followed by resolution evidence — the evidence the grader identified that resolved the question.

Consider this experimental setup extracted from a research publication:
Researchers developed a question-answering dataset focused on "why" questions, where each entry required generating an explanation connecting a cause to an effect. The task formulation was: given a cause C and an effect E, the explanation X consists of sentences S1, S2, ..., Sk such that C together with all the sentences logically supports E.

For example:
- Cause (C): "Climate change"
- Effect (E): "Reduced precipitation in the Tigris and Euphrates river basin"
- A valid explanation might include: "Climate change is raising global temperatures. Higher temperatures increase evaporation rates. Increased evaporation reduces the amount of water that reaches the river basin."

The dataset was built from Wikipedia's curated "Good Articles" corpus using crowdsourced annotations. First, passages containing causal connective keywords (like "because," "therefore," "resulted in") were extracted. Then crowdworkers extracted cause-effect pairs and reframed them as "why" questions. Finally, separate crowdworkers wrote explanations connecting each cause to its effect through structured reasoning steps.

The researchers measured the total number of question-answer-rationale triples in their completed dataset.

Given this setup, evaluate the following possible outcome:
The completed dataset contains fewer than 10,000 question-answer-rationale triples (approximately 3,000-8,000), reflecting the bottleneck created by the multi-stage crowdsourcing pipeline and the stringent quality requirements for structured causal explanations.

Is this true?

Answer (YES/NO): NO